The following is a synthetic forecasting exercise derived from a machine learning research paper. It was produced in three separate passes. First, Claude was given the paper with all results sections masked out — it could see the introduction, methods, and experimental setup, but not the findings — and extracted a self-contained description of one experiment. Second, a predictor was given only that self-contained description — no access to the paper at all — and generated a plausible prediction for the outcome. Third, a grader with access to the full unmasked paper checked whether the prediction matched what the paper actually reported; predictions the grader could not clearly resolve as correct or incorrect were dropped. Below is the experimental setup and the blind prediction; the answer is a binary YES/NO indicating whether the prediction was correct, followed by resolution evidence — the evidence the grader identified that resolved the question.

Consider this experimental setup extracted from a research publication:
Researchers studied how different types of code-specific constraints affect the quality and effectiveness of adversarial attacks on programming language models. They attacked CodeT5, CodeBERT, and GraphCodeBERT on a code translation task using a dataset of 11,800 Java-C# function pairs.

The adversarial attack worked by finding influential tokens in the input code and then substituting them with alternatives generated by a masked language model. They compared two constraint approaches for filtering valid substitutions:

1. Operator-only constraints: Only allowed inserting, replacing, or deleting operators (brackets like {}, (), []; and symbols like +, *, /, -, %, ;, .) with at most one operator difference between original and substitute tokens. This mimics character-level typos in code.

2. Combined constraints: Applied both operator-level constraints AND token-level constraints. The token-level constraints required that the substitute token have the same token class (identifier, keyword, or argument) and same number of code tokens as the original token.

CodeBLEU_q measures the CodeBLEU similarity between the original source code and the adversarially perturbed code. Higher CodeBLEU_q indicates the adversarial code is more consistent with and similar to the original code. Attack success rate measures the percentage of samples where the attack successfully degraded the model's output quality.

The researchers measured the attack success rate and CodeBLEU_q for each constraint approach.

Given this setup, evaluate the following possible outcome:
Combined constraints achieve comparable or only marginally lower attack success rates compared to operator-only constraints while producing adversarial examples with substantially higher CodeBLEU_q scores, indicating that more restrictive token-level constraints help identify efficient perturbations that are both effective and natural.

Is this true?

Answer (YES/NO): NO